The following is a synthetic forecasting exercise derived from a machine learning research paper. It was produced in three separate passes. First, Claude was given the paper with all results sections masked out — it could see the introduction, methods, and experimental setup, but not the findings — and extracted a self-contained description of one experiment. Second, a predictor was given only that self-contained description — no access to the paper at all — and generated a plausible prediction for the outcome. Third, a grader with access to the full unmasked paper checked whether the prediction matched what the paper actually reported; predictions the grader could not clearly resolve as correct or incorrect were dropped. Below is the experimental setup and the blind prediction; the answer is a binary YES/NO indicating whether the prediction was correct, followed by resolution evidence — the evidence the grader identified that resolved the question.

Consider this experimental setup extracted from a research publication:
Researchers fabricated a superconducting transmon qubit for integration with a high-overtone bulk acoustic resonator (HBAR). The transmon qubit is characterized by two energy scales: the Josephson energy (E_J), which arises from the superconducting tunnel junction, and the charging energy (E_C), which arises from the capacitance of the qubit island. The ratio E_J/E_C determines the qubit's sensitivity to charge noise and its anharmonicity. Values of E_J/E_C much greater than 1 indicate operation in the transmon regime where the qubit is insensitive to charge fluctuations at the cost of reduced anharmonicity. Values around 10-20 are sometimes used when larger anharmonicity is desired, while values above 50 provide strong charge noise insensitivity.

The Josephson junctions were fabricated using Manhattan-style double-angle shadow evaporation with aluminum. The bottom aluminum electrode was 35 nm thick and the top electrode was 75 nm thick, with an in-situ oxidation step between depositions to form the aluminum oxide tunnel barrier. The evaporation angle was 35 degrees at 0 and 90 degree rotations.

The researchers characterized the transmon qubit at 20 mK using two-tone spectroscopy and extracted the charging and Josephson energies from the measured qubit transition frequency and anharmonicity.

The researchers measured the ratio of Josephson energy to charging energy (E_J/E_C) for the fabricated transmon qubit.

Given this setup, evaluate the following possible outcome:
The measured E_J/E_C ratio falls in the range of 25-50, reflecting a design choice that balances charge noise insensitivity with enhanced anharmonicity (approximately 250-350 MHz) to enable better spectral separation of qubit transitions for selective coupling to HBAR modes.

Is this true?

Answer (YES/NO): NO